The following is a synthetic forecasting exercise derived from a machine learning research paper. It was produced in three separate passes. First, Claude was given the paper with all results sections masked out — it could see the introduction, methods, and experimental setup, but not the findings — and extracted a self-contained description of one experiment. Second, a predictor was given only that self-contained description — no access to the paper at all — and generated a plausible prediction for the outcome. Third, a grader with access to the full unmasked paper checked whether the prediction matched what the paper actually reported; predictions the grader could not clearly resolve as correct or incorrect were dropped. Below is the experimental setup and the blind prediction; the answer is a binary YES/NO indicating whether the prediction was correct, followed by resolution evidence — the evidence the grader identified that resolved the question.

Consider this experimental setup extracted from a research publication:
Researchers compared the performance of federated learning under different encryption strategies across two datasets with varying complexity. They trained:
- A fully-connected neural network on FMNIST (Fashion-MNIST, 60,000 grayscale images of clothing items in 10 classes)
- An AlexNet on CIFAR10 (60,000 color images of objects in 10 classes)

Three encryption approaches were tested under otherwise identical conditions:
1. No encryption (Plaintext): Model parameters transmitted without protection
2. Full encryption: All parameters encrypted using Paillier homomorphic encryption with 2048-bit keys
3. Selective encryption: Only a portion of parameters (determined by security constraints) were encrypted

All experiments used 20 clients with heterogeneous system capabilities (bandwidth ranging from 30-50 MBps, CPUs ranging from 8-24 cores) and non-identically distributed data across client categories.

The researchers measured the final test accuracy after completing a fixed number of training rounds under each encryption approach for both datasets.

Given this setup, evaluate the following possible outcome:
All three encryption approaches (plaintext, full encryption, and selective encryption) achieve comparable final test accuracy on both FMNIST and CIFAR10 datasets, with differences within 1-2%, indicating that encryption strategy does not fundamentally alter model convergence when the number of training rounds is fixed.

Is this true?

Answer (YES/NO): NO